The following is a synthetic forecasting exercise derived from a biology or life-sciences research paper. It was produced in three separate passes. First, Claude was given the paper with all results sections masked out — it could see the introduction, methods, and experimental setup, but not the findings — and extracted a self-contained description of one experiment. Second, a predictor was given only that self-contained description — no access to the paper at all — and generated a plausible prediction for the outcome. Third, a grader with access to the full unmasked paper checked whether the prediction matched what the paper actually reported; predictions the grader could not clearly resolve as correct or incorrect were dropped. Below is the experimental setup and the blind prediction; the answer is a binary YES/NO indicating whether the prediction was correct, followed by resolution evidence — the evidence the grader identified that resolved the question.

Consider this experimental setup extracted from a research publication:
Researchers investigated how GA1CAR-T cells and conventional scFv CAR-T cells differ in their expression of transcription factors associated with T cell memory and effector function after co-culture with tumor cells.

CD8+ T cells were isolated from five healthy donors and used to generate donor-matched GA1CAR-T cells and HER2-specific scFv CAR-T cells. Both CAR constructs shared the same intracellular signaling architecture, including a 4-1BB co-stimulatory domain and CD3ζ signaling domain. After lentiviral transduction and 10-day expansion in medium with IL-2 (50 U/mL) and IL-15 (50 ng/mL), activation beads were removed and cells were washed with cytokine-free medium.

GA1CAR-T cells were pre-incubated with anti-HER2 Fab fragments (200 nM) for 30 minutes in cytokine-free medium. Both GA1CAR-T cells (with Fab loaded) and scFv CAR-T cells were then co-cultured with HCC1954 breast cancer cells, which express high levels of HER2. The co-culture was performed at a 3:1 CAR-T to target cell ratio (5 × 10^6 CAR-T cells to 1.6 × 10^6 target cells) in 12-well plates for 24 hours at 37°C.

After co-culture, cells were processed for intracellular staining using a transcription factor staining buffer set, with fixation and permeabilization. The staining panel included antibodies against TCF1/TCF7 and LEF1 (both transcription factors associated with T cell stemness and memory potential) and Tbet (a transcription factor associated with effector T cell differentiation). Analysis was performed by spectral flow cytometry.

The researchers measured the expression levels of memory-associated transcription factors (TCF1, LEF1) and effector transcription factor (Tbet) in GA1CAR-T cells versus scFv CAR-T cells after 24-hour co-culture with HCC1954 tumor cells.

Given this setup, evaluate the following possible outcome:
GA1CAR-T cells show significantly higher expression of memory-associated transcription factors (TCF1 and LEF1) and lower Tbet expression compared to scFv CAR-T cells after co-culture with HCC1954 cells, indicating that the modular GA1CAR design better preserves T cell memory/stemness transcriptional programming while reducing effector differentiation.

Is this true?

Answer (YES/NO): NO